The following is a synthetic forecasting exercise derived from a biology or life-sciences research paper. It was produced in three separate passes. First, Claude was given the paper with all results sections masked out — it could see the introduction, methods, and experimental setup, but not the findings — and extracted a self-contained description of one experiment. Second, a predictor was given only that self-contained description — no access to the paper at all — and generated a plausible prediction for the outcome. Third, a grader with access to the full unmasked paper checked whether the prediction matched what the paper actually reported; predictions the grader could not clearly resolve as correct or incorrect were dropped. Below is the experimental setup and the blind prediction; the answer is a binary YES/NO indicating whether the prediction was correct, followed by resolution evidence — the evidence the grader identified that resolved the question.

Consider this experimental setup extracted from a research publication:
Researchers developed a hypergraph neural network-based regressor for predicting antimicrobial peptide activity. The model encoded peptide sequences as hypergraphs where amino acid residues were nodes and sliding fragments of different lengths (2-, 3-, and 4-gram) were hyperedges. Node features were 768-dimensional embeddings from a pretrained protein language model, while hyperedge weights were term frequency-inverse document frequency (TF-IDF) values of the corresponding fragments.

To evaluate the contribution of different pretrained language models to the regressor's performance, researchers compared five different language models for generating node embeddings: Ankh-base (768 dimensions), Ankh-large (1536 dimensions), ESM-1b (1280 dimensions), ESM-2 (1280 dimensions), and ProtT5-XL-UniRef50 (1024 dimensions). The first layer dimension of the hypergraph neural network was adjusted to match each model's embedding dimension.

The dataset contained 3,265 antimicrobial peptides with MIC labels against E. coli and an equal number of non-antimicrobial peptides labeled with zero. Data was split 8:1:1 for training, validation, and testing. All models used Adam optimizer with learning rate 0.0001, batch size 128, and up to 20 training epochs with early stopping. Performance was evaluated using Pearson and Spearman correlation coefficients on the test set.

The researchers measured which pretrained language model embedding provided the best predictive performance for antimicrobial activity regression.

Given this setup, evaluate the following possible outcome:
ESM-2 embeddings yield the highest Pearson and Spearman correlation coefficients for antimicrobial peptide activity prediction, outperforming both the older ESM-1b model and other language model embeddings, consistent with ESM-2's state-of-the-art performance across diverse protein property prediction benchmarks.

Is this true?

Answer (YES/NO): NO